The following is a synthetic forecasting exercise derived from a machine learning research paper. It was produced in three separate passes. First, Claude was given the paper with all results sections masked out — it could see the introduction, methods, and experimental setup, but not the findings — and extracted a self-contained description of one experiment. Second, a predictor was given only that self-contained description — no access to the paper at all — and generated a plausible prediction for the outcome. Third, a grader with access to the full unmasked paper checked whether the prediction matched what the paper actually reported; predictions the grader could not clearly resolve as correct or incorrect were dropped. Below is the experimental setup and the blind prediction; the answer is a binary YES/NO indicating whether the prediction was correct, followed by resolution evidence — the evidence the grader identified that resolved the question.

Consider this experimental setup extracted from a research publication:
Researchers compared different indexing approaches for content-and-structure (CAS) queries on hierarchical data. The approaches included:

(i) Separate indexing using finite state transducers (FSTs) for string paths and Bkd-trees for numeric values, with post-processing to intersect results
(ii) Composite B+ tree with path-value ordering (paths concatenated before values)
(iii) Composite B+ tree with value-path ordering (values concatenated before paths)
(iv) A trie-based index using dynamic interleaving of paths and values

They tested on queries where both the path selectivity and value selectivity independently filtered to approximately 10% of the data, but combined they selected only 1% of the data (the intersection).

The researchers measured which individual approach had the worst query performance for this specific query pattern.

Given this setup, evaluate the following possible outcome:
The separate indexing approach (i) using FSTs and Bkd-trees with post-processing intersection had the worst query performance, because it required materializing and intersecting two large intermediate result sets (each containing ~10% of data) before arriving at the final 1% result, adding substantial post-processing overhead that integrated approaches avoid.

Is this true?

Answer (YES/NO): NO